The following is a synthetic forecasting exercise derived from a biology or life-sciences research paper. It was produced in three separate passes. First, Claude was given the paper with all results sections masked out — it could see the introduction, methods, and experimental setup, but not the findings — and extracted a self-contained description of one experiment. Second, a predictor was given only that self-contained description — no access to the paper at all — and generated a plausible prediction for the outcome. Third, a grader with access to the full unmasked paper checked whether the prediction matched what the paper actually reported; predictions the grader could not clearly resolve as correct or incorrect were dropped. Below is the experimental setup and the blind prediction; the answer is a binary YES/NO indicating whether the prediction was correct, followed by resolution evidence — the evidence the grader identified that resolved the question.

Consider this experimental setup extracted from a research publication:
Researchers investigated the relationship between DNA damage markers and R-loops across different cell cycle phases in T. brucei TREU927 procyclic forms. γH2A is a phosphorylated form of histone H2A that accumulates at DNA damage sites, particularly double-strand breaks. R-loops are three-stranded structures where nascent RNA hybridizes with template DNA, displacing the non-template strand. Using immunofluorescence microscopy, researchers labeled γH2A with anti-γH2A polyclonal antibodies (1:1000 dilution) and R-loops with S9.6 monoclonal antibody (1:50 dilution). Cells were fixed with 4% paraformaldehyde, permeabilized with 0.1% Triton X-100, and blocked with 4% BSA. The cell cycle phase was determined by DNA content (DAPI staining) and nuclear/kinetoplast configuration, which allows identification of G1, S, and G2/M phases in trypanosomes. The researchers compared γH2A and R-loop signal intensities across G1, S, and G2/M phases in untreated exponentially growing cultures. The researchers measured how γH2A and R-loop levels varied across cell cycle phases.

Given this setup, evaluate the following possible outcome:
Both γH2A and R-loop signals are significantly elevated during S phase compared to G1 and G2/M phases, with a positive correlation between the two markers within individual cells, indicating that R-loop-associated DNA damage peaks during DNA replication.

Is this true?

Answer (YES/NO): NO